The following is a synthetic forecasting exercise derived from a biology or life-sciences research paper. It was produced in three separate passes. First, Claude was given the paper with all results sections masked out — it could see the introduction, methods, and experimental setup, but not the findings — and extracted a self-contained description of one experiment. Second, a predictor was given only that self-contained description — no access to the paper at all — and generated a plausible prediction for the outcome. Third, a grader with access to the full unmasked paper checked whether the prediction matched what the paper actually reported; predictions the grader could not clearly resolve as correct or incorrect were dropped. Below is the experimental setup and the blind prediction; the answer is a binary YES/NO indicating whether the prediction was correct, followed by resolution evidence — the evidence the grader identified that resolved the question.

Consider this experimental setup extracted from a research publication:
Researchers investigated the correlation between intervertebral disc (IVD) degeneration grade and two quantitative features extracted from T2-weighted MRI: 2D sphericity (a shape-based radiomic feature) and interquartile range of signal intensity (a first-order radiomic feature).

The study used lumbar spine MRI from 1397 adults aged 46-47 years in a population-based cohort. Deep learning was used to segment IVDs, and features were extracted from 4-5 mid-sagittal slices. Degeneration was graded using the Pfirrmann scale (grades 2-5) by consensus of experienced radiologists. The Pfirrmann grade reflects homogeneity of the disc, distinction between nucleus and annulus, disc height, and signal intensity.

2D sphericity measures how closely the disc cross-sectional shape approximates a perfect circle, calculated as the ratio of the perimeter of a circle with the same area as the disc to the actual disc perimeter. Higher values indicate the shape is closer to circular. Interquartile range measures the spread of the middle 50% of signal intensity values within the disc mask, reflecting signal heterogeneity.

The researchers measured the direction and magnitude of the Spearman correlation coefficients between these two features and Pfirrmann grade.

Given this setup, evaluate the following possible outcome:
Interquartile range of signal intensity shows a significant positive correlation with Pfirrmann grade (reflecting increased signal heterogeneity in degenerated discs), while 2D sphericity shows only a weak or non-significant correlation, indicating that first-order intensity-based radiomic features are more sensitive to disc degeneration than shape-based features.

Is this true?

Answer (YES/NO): NO